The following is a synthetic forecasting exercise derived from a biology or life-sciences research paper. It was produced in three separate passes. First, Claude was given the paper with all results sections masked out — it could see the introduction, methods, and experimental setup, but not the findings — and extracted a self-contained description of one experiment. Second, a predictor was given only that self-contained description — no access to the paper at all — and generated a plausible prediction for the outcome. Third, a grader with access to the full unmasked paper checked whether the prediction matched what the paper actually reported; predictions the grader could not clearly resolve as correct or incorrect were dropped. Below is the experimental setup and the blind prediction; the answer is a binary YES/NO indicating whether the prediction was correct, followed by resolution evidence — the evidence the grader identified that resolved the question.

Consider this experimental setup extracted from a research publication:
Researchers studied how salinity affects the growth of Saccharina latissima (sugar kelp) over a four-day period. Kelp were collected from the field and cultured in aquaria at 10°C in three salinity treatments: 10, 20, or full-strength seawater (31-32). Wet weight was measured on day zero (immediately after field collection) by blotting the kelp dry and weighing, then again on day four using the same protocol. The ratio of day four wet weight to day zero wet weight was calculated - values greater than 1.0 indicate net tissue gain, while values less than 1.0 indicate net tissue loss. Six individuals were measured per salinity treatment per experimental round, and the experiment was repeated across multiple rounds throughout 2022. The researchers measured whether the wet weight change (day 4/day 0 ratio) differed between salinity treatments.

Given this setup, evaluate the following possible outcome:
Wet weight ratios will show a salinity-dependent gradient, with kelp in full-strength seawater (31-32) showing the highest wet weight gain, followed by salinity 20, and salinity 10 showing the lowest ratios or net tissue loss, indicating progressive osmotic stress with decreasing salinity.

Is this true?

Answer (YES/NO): NO